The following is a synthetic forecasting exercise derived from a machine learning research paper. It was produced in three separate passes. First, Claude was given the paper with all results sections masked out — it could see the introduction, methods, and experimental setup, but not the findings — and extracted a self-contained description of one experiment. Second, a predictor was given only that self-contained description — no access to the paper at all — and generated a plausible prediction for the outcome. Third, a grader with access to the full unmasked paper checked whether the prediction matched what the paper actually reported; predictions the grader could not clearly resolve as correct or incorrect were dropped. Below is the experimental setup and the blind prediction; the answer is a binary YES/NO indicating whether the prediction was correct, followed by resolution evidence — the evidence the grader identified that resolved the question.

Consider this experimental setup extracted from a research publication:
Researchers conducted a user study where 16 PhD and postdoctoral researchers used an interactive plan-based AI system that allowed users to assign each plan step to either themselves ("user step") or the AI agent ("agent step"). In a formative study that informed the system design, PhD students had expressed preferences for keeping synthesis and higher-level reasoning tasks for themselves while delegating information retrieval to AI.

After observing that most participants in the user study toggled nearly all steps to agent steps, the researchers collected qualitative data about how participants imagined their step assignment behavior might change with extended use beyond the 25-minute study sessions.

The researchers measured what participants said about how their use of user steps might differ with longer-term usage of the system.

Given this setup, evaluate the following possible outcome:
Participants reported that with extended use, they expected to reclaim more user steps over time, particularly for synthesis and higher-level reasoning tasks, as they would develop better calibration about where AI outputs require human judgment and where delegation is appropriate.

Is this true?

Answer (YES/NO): NO